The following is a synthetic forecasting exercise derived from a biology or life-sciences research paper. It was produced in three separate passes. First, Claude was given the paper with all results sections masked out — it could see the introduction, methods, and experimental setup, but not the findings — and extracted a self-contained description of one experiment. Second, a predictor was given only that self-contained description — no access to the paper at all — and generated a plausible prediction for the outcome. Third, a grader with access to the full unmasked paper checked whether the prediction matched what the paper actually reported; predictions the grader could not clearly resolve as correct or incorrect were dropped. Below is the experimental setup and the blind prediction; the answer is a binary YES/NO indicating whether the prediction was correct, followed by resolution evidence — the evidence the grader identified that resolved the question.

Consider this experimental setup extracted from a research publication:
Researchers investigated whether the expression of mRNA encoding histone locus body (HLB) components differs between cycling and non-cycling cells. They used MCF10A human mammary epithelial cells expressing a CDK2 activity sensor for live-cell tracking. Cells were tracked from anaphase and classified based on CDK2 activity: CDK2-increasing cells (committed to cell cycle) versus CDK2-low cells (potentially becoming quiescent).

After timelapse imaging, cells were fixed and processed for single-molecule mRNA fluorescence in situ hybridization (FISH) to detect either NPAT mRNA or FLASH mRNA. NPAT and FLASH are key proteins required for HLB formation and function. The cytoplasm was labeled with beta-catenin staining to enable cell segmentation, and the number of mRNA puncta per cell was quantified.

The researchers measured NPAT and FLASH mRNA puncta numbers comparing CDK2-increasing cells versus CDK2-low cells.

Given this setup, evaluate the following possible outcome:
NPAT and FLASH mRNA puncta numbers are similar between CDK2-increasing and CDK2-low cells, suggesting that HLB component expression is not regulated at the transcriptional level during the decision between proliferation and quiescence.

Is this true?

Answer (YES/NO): NO